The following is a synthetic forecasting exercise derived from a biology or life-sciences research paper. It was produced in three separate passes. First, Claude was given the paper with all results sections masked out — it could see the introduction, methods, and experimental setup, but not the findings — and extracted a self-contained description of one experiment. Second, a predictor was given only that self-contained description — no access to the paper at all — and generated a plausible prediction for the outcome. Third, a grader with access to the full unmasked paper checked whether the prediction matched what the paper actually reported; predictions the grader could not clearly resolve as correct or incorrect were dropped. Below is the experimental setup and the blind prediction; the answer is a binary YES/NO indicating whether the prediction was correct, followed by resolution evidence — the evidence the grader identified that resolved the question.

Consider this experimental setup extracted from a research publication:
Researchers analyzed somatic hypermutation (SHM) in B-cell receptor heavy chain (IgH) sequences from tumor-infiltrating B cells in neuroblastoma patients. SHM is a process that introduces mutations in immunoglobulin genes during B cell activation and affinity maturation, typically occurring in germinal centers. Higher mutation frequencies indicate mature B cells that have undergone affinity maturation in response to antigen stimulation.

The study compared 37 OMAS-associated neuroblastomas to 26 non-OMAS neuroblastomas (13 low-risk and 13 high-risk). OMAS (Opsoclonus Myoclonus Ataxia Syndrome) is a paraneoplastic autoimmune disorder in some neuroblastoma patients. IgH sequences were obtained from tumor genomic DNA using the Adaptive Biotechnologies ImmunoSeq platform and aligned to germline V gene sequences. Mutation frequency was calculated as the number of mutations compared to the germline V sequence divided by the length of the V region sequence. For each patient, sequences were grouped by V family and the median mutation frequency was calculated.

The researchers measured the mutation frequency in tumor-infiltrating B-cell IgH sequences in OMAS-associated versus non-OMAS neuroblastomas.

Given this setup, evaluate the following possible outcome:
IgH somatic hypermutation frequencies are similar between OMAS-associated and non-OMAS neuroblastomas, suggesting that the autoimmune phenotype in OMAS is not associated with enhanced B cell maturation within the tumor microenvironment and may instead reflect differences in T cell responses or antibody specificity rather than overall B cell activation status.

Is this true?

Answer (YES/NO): NO